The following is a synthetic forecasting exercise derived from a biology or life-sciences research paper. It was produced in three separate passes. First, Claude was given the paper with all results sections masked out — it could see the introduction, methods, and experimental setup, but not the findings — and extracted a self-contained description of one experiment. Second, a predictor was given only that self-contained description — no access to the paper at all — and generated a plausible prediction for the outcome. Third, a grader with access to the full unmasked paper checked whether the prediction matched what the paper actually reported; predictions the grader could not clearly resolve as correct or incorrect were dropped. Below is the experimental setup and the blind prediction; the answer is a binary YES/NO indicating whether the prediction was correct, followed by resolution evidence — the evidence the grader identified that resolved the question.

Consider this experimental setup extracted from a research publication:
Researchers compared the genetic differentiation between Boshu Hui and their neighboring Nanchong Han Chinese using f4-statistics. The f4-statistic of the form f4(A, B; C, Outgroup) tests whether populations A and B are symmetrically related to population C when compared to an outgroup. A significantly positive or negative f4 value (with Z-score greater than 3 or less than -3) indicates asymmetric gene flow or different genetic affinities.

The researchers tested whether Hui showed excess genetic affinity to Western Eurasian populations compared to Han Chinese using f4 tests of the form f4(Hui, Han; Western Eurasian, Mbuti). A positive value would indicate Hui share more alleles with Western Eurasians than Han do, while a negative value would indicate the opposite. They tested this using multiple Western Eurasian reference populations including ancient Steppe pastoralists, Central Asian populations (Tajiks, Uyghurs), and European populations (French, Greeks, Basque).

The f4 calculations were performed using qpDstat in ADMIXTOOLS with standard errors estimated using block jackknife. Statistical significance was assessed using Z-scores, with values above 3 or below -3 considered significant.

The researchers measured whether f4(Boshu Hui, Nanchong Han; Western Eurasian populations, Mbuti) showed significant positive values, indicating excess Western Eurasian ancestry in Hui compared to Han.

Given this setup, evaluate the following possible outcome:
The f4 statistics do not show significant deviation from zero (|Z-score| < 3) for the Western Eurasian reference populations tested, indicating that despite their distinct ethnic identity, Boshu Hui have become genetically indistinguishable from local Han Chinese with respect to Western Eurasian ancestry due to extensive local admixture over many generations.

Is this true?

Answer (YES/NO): NO